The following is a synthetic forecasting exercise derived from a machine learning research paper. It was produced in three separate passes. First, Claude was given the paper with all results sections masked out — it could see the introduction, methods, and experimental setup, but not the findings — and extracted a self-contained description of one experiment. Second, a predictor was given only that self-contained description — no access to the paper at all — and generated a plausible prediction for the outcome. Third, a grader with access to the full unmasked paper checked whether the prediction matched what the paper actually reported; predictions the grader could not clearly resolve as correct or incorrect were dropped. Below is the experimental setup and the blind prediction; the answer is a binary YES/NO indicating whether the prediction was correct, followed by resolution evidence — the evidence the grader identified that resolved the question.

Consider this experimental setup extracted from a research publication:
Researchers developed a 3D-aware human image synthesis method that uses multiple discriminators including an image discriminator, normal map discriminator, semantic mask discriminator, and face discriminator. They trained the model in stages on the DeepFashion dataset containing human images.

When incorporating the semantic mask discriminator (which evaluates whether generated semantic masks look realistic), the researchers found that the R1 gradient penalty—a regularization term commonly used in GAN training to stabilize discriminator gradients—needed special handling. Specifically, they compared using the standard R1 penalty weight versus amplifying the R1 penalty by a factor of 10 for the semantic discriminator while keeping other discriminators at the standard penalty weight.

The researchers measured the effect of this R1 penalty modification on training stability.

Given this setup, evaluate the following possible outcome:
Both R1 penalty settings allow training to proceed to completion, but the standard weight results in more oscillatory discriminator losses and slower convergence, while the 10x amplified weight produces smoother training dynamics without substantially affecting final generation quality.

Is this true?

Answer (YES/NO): NO